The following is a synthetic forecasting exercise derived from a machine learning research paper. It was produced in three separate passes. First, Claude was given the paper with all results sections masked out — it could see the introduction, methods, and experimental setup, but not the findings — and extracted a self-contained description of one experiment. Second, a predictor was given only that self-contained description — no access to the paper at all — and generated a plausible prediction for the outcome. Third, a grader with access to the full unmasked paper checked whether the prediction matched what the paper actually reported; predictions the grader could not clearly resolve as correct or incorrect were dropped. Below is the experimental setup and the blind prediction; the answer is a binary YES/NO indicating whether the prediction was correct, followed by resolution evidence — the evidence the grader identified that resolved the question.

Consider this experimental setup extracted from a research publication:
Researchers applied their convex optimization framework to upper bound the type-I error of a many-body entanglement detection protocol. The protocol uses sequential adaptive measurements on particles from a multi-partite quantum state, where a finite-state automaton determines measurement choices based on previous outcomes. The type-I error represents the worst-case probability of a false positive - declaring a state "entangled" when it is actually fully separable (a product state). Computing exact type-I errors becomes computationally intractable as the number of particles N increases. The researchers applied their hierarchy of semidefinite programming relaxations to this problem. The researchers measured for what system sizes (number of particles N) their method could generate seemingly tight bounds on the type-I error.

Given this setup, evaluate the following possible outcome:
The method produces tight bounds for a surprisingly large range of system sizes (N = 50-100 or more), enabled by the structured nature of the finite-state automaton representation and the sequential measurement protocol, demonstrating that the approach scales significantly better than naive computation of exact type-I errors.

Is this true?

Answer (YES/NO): YES